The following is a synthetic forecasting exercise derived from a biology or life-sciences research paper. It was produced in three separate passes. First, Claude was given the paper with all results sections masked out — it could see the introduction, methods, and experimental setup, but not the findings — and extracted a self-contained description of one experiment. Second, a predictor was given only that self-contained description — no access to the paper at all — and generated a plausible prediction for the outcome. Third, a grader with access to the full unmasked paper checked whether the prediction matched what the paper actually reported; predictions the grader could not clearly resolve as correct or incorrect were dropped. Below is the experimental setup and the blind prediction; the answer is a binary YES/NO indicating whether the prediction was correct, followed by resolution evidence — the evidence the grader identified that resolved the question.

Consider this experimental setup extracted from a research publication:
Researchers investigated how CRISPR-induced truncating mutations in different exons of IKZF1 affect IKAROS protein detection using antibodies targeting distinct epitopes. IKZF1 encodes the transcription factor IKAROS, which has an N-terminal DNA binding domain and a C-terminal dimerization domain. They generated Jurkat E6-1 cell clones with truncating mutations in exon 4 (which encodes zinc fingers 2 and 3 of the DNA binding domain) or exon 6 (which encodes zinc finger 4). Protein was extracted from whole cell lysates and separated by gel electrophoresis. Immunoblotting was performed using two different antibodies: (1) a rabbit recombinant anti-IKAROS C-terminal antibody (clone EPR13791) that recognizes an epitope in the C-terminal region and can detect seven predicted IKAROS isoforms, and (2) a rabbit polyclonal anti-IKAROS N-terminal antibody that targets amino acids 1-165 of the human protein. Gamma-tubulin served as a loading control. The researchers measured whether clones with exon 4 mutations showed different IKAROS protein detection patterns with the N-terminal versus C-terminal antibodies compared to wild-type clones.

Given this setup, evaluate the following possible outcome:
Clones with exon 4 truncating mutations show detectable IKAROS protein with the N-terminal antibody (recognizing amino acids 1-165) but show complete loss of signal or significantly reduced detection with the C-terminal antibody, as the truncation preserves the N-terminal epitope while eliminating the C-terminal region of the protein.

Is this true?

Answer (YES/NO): NO